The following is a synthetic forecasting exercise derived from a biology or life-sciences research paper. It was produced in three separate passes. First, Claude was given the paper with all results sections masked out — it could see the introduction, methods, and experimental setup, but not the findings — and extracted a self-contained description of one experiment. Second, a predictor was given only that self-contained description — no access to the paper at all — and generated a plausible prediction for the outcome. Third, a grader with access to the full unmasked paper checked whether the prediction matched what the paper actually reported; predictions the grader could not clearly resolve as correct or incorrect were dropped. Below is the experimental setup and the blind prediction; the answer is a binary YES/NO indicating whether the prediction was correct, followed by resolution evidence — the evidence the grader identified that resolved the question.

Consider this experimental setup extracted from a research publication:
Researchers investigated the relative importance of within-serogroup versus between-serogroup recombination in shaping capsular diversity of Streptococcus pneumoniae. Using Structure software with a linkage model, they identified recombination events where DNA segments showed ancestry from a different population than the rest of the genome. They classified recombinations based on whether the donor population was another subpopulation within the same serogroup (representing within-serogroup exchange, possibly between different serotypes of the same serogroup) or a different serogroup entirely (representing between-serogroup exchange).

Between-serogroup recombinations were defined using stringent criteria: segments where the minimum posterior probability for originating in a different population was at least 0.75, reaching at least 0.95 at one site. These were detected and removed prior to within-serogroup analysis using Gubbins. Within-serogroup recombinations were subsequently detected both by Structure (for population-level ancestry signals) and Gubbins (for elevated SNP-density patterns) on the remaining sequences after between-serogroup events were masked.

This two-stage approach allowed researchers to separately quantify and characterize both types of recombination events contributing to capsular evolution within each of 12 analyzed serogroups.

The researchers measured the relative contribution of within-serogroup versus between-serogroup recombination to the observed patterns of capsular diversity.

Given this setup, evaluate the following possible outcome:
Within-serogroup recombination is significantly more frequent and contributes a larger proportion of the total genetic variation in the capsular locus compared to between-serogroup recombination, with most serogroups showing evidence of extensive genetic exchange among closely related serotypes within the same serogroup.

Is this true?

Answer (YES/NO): NO